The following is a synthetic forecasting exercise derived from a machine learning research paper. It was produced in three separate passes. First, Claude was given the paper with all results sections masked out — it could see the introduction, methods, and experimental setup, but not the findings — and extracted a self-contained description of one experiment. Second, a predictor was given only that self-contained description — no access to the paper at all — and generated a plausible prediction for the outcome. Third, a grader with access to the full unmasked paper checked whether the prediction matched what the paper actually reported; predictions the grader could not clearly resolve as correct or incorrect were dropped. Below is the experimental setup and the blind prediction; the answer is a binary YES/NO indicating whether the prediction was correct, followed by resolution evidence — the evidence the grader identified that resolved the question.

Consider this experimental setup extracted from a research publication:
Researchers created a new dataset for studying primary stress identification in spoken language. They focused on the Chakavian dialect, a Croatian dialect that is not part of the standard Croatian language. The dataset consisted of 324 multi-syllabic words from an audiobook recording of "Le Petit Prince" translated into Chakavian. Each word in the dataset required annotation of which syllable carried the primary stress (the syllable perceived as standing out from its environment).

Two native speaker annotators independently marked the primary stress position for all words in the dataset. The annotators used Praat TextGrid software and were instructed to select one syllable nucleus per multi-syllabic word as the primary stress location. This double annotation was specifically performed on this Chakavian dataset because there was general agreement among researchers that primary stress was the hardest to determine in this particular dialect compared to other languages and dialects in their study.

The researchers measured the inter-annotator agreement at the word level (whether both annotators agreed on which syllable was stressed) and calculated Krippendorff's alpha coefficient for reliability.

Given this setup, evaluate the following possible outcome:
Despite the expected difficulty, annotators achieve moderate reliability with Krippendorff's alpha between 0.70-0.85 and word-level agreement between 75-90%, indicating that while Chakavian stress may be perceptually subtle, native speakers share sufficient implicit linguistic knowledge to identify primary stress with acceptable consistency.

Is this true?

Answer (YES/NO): NO